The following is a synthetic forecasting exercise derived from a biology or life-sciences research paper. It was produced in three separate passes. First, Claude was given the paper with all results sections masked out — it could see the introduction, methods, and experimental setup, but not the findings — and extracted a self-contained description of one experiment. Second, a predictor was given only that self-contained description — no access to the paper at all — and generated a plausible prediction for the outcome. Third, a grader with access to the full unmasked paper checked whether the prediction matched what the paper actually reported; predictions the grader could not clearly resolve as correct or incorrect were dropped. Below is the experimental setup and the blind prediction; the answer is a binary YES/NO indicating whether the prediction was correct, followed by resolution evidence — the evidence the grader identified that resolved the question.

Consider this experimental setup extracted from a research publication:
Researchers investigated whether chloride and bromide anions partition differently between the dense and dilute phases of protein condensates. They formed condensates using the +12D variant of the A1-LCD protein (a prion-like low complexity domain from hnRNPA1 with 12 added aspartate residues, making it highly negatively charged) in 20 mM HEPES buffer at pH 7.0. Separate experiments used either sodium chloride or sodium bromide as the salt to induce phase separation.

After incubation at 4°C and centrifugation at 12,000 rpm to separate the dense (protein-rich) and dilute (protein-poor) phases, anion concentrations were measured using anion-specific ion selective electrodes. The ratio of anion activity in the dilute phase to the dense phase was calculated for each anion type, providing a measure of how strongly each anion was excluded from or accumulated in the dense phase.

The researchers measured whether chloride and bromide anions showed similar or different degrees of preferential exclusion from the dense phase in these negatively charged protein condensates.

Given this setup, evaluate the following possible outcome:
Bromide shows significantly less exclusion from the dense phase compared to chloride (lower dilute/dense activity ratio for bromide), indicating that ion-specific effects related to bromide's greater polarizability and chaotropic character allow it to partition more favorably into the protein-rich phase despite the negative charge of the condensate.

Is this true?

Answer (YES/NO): YES